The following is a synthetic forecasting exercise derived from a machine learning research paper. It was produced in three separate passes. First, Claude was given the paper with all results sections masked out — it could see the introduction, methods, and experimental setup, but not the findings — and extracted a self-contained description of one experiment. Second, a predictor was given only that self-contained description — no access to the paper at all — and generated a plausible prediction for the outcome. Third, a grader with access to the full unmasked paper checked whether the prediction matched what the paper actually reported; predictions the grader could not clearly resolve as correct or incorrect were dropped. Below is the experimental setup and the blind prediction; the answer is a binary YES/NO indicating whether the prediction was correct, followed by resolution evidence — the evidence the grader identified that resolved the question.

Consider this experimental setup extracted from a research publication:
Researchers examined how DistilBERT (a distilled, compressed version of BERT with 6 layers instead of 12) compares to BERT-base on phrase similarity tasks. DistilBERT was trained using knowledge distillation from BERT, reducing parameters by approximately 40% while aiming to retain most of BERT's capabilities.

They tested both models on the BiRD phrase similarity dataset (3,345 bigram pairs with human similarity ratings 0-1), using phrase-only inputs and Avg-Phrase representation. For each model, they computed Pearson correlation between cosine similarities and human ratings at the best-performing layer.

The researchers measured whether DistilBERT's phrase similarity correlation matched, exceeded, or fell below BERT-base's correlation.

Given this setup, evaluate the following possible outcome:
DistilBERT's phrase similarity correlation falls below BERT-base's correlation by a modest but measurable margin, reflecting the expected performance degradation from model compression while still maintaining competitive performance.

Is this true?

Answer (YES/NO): NO